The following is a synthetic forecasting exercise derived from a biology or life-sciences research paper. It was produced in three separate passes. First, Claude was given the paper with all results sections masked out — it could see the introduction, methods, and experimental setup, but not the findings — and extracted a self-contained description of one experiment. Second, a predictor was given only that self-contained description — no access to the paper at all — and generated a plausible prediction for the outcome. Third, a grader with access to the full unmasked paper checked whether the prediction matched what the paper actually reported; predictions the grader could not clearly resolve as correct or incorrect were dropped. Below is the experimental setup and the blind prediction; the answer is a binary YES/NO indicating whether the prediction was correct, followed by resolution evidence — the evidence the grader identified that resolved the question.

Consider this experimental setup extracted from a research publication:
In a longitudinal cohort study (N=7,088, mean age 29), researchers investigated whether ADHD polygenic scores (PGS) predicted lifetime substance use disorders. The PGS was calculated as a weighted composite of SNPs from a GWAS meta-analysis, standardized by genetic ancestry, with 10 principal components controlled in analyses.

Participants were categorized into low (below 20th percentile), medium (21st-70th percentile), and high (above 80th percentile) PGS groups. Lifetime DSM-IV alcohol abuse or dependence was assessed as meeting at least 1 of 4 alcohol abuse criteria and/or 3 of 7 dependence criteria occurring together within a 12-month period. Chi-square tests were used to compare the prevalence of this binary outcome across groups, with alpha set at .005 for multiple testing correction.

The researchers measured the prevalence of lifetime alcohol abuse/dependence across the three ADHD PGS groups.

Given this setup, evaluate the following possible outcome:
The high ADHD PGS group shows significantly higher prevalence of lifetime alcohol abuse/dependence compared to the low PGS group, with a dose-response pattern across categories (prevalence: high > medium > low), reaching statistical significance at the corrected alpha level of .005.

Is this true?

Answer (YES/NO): NO